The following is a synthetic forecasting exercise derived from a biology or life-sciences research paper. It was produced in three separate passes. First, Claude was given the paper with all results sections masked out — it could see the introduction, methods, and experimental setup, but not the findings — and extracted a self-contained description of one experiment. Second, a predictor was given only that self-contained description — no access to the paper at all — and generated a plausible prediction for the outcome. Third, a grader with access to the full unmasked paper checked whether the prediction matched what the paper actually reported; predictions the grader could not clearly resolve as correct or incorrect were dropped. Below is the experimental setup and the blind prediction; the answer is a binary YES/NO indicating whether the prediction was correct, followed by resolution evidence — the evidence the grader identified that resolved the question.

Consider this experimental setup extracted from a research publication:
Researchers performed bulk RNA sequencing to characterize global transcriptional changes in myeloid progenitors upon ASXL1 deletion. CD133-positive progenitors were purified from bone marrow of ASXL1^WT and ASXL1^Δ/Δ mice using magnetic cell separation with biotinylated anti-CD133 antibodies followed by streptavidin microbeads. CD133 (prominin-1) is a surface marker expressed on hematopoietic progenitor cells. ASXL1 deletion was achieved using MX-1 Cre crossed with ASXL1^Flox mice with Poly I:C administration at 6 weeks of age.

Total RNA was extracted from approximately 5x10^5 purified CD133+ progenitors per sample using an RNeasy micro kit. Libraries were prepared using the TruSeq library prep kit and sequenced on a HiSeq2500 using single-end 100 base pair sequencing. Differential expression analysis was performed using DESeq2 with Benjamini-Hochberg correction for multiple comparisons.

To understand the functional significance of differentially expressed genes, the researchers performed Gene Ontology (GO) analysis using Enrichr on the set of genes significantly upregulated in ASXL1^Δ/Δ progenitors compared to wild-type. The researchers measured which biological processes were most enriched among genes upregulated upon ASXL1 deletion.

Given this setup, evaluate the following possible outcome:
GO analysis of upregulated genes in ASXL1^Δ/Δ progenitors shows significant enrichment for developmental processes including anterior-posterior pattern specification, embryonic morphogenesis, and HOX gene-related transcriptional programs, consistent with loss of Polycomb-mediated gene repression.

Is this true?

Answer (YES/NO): NO